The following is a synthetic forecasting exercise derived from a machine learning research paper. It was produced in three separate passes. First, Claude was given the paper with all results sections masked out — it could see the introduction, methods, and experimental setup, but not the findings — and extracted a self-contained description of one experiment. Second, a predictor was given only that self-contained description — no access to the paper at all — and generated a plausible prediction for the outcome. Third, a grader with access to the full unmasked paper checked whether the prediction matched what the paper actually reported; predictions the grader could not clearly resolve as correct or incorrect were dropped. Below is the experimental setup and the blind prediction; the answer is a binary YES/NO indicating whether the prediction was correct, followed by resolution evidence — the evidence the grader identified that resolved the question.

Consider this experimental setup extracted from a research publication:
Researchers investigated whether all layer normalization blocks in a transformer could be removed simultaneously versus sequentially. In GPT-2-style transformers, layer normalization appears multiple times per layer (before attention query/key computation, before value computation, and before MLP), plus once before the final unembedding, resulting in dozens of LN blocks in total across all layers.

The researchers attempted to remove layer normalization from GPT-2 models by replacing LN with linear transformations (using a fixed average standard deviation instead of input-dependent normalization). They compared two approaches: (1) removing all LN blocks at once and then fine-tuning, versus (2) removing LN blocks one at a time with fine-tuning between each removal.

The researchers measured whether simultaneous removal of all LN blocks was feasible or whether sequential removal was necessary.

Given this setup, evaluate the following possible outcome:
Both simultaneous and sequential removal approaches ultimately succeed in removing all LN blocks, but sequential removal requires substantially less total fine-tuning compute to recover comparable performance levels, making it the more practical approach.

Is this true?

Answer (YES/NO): NO